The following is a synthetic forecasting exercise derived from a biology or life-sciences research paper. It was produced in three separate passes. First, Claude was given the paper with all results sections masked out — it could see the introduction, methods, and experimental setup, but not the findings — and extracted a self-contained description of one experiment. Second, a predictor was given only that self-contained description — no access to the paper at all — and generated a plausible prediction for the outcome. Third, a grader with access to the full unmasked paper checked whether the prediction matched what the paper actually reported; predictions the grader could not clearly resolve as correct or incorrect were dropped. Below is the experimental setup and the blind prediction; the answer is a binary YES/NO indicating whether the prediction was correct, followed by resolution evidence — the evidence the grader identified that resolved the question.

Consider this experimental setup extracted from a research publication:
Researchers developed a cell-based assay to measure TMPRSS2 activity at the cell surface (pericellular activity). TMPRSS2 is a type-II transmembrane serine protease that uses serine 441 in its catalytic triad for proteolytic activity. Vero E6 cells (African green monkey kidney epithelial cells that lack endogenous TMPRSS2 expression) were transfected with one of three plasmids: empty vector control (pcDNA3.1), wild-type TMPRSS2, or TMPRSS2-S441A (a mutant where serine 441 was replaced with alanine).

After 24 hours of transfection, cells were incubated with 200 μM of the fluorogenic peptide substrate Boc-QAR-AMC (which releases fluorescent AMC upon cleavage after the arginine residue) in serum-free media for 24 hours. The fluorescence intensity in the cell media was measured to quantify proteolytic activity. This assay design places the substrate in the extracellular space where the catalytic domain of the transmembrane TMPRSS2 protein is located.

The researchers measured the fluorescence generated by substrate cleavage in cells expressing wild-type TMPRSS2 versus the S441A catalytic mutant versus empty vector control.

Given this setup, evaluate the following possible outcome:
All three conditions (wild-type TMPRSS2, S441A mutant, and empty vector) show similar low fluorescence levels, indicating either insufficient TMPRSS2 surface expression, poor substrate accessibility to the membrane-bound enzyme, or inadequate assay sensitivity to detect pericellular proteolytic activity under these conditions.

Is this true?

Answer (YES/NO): NO